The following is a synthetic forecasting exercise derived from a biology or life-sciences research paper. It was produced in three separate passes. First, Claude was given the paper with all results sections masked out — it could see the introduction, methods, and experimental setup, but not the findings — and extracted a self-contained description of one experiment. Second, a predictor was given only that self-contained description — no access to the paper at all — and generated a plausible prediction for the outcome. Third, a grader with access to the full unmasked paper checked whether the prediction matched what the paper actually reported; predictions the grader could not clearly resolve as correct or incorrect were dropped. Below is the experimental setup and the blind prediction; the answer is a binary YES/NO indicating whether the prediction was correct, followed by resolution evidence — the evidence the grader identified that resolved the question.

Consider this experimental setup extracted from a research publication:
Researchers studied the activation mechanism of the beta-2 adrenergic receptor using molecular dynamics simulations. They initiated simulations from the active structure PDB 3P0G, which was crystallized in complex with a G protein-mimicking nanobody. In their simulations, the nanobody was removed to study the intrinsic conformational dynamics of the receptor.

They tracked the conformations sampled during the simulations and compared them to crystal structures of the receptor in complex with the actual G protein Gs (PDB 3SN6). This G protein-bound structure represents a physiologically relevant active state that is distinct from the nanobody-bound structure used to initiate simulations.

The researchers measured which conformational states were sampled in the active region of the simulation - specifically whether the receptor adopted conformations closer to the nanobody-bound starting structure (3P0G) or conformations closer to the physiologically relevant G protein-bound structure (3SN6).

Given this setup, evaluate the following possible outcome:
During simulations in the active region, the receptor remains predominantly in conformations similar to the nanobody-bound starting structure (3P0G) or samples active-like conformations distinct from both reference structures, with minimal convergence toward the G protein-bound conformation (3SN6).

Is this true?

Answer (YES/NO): NO